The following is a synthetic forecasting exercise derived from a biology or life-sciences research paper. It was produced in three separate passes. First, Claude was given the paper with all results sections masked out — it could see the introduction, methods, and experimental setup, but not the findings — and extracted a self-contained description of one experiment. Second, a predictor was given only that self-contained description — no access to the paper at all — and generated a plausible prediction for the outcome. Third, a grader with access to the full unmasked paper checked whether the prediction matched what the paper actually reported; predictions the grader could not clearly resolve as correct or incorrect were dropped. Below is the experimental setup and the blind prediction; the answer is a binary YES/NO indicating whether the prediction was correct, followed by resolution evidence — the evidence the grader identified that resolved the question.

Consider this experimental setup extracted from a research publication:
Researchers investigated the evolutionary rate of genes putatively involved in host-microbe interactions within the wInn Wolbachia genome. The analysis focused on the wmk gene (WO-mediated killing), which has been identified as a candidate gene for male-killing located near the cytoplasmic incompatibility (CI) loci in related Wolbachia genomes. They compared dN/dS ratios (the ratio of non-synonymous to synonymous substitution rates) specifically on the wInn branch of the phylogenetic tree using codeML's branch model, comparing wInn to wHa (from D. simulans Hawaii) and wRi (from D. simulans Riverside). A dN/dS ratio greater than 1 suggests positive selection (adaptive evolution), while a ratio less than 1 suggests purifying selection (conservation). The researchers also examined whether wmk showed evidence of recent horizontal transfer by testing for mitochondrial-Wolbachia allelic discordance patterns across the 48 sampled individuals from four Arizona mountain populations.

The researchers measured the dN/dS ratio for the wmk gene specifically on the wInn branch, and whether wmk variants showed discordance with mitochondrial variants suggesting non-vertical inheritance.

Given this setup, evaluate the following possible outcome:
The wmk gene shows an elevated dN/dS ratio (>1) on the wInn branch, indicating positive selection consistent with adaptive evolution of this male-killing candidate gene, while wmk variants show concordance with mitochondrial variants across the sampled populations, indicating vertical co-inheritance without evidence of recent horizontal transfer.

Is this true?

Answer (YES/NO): NO